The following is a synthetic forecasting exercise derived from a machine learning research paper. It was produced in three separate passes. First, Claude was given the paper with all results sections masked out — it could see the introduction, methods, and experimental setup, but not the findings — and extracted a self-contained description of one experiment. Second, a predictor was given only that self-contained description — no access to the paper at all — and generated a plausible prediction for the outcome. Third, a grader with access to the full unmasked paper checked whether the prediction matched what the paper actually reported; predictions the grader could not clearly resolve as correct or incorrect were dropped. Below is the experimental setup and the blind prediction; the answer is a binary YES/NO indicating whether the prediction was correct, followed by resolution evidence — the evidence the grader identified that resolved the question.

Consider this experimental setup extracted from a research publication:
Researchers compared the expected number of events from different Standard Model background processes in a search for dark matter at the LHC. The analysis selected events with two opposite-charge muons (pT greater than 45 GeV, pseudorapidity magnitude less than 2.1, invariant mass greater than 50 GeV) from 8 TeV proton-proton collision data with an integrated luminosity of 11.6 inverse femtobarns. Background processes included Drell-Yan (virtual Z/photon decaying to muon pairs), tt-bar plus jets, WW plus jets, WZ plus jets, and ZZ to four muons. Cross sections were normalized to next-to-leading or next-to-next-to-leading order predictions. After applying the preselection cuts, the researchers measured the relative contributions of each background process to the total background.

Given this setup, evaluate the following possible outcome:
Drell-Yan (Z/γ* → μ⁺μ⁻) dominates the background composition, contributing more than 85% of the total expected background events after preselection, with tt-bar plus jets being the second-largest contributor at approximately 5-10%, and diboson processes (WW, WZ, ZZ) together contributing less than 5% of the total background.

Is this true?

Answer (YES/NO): NO